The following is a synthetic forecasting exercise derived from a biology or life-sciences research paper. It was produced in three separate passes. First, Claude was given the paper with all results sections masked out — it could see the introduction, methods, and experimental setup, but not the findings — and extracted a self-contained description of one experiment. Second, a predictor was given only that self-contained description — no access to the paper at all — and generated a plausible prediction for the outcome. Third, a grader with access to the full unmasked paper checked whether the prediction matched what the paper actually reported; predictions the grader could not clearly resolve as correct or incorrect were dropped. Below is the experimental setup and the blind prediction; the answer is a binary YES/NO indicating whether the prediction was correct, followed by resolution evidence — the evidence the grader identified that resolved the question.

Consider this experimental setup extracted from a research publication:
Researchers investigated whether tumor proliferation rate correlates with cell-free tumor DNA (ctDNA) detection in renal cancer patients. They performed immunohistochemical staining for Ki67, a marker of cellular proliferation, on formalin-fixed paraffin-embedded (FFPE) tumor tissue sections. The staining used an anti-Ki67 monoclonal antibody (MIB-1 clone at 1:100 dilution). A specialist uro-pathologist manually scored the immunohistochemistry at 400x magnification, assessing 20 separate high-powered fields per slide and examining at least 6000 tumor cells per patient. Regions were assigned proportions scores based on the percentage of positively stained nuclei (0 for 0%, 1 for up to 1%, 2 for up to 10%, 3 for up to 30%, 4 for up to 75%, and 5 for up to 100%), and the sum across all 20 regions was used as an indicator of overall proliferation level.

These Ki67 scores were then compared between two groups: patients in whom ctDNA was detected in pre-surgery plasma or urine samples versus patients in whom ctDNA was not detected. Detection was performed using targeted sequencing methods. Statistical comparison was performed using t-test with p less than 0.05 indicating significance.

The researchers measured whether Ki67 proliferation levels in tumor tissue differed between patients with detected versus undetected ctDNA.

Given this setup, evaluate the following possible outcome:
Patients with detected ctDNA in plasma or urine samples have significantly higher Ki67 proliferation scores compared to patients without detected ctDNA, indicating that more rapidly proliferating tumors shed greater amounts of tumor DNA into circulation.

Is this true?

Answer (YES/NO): NO